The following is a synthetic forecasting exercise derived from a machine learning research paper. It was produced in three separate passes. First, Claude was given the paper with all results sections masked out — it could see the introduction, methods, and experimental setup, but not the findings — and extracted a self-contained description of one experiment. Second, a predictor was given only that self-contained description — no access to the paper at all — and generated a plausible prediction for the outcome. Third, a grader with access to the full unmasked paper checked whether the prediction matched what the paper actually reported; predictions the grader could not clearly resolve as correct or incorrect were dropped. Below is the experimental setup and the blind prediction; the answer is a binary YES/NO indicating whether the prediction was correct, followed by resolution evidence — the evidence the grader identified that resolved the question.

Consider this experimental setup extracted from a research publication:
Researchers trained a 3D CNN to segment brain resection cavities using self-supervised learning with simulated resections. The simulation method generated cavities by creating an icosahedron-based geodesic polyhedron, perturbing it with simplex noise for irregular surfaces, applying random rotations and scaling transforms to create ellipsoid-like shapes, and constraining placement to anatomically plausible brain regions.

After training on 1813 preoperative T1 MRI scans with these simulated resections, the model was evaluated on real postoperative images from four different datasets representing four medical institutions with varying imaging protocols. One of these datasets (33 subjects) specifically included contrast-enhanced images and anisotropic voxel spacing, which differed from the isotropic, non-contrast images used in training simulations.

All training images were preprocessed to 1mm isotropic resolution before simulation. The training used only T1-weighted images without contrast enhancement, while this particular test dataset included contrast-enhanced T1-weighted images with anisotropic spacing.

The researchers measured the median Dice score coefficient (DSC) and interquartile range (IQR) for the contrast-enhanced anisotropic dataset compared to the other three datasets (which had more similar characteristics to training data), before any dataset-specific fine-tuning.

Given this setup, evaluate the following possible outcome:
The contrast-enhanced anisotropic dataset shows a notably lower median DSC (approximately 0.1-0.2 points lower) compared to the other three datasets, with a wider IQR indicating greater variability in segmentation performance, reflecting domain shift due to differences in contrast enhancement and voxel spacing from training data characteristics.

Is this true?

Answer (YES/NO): NO